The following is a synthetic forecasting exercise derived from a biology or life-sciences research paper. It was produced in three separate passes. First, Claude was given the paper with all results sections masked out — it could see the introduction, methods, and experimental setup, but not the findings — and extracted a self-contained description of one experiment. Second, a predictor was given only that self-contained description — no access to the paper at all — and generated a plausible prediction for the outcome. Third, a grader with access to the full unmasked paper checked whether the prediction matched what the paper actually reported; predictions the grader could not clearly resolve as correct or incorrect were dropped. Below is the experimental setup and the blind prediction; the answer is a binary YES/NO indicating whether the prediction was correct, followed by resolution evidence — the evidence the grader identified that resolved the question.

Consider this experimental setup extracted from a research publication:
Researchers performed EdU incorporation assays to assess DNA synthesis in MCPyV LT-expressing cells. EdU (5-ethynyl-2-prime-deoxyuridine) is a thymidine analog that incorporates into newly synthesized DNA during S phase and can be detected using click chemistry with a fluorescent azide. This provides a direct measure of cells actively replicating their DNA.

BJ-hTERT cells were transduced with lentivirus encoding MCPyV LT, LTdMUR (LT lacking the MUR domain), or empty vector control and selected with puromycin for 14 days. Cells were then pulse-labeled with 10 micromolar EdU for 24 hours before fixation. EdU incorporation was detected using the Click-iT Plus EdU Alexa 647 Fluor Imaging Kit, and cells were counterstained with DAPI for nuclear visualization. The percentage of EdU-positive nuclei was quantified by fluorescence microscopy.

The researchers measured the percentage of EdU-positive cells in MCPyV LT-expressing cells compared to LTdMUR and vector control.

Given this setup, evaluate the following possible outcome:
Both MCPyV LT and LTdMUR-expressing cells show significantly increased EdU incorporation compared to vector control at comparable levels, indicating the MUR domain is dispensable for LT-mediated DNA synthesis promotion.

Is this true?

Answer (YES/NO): NO